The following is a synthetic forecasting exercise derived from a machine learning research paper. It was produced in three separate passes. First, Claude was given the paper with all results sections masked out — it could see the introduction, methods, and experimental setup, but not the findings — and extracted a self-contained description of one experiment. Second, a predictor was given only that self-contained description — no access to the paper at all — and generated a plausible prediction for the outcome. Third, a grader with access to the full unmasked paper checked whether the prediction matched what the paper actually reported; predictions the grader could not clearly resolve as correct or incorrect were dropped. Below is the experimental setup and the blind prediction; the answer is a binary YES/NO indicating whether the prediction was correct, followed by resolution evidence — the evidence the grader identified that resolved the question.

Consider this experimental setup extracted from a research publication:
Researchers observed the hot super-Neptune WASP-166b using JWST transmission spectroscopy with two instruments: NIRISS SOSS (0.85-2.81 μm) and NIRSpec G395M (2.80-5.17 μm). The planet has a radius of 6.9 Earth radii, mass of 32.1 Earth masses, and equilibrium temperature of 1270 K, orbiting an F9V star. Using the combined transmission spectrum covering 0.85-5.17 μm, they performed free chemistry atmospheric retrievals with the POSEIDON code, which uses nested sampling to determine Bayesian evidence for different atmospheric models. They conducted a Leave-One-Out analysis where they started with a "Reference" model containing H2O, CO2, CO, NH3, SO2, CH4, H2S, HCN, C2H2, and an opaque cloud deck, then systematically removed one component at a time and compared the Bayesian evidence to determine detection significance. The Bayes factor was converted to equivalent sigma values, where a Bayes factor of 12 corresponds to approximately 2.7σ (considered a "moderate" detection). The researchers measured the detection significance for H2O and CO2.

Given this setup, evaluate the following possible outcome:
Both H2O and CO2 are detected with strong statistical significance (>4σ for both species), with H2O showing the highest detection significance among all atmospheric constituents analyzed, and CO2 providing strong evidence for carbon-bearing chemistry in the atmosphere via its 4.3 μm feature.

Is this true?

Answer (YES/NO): YES